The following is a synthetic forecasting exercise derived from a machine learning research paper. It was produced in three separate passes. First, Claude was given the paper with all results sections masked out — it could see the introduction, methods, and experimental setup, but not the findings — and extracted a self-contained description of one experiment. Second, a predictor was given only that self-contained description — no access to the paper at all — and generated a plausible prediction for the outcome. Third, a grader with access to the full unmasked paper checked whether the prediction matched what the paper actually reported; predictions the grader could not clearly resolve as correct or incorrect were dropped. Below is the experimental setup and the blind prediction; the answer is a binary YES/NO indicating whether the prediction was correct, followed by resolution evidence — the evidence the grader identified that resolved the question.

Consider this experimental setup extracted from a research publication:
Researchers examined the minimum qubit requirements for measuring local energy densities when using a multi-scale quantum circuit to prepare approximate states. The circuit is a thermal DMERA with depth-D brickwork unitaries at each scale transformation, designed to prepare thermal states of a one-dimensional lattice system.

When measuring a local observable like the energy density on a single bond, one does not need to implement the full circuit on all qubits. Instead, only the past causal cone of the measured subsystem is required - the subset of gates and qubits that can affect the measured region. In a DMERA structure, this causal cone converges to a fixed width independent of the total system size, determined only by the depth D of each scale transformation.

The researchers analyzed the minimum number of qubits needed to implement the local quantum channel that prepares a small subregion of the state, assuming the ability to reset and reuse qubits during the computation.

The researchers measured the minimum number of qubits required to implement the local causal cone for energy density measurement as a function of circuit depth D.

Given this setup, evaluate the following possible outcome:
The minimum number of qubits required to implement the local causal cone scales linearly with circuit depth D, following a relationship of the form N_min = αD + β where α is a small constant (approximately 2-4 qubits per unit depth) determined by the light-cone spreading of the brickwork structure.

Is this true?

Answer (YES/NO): YES